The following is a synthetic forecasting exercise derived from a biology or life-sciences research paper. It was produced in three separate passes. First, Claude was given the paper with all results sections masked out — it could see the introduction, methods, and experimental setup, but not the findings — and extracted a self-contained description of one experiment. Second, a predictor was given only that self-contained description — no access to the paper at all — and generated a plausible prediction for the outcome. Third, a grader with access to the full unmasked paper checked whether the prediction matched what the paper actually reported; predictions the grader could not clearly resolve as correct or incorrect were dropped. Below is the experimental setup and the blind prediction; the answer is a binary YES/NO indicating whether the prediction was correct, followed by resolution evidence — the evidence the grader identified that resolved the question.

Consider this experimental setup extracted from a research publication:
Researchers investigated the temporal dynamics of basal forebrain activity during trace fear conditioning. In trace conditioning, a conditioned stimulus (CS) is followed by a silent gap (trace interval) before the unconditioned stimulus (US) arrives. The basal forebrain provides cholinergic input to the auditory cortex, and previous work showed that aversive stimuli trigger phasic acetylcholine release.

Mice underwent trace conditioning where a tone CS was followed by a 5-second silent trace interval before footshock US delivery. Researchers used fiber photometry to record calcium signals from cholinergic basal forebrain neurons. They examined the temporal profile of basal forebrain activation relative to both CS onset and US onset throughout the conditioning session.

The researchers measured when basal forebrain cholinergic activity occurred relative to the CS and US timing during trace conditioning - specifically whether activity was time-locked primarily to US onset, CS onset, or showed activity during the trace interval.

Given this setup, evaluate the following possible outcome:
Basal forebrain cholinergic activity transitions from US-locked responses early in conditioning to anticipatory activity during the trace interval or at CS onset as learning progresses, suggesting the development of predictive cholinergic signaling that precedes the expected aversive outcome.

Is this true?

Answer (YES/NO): NO